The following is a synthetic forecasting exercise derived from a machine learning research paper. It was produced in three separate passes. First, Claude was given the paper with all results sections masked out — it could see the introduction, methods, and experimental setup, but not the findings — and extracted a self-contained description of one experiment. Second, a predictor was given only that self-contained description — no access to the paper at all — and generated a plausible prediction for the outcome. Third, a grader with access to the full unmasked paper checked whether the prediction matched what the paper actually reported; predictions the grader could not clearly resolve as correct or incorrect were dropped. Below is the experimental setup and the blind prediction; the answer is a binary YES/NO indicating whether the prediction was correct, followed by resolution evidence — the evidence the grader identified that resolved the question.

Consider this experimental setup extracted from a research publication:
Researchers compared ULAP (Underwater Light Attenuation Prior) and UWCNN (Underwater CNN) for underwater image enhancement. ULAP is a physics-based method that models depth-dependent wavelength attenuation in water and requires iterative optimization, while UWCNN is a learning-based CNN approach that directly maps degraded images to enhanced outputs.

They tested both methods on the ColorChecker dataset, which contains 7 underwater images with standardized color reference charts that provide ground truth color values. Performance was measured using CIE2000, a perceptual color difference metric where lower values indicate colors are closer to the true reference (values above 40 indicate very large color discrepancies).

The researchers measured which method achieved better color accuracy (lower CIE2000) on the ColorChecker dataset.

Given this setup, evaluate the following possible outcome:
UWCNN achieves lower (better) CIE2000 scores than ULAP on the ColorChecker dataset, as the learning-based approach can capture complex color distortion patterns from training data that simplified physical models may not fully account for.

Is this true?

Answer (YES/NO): YES